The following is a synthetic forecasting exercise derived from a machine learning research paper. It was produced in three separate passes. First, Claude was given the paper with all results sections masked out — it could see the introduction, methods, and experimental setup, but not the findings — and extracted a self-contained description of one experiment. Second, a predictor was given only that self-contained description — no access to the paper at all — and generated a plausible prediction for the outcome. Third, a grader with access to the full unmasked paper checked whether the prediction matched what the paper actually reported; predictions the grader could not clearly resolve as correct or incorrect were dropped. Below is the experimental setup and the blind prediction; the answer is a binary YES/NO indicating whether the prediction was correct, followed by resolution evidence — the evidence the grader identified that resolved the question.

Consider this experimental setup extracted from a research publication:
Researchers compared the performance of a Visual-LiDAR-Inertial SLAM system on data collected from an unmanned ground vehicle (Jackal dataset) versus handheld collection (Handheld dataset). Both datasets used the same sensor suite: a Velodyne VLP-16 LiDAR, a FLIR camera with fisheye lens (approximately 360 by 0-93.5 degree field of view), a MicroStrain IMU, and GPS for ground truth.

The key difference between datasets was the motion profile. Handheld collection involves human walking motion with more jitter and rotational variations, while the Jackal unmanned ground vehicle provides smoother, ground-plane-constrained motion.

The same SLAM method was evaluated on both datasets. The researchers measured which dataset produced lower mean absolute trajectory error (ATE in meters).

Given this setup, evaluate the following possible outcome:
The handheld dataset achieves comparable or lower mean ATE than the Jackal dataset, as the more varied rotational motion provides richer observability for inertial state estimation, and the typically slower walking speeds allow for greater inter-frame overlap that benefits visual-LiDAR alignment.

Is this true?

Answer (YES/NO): NO